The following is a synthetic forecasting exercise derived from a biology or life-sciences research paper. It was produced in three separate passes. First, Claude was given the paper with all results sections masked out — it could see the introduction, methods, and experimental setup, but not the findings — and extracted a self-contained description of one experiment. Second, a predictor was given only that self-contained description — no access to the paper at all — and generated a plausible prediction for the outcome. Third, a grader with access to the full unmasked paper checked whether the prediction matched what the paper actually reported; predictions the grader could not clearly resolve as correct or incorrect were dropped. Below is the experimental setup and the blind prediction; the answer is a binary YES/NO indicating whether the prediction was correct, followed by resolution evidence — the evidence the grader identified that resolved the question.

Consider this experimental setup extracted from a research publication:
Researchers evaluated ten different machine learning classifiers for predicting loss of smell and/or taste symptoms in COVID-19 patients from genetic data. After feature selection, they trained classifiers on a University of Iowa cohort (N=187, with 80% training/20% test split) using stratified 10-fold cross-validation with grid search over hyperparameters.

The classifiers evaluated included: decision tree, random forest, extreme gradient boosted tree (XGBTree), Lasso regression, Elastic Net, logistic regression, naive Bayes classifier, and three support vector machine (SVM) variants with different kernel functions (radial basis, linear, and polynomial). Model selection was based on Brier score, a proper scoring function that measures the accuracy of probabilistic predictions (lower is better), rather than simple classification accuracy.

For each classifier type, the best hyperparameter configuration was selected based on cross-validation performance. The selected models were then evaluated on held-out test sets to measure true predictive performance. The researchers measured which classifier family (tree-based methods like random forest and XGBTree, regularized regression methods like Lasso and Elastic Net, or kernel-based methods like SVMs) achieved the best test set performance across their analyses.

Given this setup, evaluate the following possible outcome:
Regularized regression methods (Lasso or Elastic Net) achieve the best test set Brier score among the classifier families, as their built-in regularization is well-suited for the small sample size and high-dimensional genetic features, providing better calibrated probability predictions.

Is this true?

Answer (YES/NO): NO